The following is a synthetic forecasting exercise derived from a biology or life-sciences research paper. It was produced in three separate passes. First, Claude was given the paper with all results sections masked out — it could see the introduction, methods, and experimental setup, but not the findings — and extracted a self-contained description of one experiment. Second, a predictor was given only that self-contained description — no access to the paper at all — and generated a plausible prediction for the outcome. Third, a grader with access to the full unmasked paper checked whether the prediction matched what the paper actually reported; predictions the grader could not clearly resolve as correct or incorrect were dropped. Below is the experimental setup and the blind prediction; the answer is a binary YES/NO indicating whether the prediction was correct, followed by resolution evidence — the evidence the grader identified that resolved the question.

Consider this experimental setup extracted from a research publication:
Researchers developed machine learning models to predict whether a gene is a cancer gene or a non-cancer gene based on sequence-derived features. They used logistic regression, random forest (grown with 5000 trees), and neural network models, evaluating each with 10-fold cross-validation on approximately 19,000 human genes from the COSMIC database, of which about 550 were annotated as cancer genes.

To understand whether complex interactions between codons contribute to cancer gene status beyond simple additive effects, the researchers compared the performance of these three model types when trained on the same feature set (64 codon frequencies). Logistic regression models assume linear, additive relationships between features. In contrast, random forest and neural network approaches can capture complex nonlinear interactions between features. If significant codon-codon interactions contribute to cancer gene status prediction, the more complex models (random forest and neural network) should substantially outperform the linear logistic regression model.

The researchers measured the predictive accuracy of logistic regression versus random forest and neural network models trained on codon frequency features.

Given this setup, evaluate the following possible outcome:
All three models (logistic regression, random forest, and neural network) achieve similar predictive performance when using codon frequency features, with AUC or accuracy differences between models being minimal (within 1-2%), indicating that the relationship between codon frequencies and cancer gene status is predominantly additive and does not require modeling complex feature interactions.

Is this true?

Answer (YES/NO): YES